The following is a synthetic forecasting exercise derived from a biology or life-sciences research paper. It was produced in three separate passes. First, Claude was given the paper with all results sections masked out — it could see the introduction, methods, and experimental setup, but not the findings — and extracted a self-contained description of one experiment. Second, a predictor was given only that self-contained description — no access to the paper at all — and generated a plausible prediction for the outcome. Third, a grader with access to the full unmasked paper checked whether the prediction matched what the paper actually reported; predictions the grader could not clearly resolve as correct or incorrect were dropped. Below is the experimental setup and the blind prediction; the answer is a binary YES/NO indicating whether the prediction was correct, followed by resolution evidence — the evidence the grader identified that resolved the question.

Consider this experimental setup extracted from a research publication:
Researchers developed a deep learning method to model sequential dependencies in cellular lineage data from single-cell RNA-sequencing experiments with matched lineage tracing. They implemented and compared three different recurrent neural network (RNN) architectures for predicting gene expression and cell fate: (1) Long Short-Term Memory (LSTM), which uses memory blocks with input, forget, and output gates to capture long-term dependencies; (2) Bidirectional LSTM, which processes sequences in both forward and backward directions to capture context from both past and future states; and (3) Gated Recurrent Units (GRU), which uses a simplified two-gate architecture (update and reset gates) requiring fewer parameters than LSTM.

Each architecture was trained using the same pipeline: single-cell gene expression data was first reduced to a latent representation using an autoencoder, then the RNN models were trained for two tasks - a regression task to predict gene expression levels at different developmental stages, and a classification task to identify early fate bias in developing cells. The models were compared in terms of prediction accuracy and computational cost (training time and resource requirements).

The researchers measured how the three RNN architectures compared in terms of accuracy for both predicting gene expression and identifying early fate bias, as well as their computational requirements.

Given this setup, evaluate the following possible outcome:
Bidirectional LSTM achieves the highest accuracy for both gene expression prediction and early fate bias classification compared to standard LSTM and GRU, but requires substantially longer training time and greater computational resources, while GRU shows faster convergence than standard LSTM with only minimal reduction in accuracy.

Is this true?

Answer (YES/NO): NO